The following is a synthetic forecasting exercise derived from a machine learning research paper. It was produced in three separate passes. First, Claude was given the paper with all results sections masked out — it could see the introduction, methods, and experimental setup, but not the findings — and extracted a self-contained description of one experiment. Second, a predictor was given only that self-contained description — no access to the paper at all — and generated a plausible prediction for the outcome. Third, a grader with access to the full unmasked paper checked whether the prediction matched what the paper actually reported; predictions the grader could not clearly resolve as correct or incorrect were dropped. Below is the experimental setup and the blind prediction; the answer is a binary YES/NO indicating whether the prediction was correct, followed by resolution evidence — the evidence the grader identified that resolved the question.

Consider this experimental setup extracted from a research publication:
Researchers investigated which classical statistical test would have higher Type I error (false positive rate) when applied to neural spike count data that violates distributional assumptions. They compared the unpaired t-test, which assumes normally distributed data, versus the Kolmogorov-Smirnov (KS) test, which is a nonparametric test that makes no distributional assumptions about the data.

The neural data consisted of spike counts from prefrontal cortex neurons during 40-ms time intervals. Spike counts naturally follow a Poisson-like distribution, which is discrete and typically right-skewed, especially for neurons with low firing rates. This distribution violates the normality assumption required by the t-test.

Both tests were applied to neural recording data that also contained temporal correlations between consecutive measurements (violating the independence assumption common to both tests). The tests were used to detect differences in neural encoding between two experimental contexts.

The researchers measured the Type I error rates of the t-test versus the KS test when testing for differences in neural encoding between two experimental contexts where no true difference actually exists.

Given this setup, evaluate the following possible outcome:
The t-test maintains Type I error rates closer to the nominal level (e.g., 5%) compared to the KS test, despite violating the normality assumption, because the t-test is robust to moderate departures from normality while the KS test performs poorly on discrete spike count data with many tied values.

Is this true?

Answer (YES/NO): NO